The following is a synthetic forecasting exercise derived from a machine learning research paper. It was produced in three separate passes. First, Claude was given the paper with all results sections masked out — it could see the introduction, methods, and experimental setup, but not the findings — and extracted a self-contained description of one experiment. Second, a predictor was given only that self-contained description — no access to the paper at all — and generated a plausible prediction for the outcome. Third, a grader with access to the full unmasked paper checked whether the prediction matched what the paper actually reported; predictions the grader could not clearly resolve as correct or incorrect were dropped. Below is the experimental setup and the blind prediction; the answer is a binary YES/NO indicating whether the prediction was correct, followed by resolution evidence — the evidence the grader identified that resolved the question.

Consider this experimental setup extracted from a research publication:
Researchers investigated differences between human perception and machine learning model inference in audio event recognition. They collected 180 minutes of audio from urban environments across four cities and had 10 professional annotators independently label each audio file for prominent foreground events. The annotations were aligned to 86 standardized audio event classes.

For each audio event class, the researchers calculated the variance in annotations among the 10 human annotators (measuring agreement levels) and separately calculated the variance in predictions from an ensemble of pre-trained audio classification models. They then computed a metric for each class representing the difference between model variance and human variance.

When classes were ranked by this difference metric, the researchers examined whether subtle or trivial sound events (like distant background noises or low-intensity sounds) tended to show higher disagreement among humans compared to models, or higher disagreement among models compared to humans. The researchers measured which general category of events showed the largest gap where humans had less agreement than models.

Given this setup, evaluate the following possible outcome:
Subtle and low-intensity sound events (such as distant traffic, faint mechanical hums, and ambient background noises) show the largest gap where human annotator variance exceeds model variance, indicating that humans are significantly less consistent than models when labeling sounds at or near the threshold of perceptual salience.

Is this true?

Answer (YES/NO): NO